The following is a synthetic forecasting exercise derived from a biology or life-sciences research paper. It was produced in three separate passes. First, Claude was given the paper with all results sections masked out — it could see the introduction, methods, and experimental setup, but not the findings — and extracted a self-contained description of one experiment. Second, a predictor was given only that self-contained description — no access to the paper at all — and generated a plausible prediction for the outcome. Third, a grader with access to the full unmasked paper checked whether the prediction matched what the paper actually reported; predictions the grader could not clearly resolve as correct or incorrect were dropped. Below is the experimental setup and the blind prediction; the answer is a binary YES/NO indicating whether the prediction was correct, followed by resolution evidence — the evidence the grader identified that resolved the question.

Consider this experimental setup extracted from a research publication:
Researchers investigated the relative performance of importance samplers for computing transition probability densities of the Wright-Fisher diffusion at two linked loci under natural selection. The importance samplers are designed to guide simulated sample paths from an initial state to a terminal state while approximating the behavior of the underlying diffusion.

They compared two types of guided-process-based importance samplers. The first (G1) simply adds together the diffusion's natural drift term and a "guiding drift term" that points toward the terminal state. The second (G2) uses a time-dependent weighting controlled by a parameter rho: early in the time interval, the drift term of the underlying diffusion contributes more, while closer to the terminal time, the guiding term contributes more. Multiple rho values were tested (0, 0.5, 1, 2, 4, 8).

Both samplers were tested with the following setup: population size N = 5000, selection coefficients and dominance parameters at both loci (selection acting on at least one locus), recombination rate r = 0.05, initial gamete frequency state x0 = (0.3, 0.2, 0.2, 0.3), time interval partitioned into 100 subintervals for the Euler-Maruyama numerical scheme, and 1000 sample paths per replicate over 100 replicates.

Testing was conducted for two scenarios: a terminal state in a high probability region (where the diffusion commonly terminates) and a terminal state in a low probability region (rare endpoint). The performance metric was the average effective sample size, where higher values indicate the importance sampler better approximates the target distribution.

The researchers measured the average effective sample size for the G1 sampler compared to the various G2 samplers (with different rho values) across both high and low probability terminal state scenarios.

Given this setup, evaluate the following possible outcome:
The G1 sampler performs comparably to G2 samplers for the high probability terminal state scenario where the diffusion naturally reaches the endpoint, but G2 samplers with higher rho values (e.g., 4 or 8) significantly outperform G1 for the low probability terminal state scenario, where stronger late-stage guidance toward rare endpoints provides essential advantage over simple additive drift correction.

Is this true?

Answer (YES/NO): NO